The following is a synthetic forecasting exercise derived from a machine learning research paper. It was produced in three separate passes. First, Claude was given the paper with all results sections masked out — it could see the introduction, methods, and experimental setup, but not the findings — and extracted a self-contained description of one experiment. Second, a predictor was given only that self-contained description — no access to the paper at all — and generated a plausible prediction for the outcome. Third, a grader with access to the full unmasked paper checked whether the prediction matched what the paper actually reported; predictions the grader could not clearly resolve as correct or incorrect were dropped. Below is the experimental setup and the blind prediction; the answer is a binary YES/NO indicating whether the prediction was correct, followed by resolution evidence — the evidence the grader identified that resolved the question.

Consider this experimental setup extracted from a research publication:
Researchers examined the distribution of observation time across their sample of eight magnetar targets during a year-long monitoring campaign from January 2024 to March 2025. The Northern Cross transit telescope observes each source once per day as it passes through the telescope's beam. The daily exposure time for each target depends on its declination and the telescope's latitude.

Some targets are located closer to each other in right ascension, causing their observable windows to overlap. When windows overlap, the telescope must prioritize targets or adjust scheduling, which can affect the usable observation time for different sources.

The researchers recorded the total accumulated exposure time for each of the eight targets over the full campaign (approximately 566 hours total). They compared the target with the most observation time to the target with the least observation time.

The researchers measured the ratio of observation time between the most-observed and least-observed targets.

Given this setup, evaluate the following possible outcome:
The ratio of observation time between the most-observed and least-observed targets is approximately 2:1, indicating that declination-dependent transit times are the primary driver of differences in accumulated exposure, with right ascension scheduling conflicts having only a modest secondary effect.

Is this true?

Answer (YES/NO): NO